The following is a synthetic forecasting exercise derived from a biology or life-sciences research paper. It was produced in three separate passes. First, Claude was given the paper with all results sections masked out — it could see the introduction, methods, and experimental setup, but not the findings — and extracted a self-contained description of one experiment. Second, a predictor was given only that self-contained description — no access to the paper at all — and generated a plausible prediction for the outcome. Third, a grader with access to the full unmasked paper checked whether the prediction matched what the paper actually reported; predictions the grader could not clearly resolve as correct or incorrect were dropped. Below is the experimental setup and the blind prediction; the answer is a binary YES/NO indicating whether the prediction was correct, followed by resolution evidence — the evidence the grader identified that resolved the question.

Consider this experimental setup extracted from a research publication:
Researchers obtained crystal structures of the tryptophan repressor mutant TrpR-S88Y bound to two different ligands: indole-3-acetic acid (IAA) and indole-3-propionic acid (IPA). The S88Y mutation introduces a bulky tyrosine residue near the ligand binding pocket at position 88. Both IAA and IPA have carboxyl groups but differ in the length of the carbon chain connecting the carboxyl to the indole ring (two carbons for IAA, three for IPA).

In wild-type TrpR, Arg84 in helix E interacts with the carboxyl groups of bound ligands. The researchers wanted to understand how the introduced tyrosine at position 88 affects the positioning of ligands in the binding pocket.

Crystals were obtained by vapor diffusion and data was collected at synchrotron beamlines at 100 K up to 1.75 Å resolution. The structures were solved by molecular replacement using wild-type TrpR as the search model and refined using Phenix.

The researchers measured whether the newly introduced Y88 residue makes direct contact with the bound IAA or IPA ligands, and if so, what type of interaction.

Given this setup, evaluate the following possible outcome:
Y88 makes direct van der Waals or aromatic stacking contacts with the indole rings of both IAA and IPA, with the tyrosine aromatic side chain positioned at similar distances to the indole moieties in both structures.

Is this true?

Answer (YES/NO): YES